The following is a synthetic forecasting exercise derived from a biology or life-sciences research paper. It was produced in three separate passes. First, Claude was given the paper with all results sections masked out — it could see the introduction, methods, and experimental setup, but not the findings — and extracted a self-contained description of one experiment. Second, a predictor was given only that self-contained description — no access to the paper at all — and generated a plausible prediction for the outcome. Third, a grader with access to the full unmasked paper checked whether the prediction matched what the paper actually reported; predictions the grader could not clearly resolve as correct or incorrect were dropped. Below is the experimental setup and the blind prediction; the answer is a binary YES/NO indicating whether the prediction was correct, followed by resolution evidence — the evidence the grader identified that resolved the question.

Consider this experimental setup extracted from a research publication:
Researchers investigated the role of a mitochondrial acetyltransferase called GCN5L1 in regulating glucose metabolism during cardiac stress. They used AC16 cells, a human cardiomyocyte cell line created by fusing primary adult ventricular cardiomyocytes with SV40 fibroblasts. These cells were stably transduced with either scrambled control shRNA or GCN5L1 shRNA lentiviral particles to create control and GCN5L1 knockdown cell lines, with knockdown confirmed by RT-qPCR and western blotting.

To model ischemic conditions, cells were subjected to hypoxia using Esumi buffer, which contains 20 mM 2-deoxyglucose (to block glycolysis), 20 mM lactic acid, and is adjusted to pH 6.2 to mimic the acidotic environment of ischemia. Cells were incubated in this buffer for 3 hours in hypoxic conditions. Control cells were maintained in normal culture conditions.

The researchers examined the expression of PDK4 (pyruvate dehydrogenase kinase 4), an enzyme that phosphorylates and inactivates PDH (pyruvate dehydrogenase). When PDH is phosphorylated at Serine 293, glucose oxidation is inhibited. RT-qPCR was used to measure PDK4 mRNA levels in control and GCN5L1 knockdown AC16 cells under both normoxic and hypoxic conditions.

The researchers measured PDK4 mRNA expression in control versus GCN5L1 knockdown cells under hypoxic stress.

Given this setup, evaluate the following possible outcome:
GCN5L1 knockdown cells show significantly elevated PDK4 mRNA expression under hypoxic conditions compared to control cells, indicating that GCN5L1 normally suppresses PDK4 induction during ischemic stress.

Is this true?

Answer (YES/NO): YES